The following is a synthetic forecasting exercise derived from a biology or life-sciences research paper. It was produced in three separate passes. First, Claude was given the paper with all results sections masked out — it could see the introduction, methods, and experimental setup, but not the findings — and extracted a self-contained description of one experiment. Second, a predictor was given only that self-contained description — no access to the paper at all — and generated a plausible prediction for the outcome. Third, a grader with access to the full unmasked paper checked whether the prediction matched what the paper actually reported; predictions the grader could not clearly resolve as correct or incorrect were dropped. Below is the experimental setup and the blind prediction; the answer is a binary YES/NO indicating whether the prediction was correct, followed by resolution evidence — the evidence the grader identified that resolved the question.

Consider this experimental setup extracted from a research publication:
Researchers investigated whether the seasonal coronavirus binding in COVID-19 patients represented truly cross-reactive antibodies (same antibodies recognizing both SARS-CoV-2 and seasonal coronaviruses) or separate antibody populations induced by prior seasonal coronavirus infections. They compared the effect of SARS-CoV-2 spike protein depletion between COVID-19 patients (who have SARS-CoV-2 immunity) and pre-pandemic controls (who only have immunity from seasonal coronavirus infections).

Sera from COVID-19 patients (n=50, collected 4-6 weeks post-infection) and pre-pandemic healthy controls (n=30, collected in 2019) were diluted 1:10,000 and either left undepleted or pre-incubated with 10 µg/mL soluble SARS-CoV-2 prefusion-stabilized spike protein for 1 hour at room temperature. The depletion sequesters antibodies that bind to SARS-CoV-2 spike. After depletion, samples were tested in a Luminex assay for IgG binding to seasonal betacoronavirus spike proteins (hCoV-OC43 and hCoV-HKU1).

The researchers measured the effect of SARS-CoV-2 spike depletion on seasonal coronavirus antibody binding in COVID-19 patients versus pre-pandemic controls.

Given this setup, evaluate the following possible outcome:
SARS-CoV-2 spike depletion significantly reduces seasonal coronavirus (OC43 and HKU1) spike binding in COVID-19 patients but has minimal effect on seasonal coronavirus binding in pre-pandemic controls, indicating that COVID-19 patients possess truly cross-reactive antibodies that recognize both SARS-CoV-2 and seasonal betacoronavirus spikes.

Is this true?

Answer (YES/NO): NO